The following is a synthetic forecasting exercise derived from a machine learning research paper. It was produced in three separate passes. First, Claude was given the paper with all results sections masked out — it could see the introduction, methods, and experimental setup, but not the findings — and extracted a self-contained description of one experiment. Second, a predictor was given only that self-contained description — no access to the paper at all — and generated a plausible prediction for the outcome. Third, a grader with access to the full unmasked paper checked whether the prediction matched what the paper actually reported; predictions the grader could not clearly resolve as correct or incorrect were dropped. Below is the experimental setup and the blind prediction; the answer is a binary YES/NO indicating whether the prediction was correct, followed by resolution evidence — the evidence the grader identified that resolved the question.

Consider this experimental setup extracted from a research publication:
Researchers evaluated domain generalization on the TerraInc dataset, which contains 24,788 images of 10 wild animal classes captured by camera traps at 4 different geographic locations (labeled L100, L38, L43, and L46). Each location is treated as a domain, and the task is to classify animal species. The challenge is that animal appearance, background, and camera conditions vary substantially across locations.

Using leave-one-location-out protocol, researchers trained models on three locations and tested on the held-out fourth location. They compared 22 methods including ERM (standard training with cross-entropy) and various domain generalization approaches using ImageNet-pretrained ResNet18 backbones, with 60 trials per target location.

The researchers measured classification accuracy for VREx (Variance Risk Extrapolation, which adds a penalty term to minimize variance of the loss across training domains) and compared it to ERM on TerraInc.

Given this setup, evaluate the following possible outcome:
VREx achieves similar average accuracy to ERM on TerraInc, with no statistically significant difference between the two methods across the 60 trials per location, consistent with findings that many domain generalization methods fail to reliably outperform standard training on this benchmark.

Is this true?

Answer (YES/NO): NO